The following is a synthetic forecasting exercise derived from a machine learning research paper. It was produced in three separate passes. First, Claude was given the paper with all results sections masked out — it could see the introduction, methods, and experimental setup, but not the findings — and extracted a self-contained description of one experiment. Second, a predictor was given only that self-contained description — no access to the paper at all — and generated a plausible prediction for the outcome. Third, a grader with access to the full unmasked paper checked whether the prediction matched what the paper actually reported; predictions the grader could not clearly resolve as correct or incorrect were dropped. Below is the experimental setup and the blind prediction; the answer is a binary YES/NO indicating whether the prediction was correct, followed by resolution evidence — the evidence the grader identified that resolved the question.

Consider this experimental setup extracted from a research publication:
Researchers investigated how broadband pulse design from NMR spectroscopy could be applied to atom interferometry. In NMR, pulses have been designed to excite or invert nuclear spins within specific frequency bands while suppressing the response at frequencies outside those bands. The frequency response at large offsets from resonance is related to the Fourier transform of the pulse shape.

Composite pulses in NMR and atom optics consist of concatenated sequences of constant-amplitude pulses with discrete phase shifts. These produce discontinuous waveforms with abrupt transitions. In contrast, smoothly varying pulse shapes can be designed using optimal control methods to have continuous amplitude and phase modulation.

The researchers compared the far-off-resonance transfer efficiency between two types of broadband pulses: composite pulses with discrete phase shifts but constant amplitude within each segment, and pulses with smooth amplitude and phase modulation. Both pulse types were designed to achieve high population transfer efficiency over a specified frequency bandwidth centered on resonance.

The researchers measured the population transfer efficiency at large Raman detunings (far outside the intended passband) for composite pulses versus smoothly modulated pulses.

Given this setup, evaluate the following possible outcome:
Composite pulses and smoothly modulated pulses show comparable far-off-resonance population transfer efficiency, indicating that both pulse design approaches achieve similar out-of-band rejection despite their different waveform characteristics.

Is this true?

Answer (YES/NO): NO